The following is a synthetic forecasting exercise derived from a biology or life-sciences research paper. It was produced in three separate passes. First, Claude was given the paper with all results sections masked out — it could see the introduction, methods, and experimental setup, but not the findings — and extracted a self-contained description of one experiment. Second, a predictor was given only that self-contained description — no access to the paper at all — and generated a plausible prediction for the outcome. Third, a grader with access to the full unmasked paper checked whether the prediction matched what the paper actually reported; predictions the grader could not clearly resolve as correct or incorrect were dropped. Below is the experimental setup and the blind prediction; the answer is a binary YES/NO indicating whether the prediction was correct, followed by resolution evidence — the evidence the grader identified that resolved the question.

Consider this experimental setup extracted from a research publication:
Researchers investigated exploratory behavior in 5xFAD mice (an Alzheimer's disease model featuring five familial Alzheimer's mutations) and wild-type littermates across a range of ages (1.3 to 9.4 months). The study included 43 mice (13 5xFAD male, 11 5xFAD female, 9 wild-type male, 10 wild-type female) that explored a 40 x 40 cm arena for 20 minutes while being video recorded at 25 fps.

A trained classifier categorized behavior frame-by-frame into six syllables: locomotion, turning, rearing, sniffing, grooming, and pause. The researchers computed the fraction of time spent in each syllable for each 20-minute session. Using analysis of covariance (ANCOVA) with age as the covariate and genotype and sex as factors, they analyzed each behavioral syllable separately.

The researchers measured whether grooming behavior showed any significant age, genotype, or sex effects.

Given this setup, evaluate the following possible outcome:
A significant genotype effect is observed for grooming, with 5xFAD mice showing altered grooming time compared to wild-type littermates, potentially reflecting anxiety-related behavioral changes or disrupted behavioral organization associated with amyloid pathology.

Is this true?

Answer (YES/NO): NO